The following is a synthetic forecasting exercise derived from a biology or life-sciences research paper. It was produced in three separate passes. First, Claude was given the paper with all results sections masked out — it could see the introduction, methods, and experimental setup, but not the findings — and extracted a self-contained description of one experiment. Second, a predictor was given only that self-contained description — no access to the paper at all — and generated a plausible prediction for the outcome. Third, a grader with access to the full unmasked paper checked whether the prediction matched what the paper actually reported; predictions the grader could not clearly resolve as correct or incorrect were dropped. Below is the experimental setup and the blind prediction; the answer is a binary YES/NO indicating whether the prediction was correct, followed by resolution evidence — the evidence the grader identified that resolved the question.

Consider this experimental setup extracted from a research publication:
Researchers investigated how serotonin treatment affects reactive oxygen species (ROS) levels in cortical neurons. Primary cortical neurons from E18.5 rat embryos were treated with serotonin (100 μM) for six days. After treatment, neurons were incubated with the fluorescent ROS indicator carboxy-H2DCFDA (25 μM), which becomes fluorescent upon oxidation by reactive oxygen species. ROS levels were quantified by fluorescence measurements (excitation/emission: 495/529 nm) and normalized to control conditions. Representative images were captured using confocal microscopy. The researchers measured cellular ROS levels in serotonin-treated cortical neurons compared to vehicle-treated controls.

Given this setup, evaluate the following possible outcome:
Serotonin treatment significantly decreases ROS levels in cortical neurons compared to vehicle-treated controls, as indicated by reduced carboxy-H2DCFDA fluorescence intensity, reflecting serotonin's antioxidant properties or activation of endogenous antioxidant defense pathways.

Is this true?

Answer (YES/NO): YES